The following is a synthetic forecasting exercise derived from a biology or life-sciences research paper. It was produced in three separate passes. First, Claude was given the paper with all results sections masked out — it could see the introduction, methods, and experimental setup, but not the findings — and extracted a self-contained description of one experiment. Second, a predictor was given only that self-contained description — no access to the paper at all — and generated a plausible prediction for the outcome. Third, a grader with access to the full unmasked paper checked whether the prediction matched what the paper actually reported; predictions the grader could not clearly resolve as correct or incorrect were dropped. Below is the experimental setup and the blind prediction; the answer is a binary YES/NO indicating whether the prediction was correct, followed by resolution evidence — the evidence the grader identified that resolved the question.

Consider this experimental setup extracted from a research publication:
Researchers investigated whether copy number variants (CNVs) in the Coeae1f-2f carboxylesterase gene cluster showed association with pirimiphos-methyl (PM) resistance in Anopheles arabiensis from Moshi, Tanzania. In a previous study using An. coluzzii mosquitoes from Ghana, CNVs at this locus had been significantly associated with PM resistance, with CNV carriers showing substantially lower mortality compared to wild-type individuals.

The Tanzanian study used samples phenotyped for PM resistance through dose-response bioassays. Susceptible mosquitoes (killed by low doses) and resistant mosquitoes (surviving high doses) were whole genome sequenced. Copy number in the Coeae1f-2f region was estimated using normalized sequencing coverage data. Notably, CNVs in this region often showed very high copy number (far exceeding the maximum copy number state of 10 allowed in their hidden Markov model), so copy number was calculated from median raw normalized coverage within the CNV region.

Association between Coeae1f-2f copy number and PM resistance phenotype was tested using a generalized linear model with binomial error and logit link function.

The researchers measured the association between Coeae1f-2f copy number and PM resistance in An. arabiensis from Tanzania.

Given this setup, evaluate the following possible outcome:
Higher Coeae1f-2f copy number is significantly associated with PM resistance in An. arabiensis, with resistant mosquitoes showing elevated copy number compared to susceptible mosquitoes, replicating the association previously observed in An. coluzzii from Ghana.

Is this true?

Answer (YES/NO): NO